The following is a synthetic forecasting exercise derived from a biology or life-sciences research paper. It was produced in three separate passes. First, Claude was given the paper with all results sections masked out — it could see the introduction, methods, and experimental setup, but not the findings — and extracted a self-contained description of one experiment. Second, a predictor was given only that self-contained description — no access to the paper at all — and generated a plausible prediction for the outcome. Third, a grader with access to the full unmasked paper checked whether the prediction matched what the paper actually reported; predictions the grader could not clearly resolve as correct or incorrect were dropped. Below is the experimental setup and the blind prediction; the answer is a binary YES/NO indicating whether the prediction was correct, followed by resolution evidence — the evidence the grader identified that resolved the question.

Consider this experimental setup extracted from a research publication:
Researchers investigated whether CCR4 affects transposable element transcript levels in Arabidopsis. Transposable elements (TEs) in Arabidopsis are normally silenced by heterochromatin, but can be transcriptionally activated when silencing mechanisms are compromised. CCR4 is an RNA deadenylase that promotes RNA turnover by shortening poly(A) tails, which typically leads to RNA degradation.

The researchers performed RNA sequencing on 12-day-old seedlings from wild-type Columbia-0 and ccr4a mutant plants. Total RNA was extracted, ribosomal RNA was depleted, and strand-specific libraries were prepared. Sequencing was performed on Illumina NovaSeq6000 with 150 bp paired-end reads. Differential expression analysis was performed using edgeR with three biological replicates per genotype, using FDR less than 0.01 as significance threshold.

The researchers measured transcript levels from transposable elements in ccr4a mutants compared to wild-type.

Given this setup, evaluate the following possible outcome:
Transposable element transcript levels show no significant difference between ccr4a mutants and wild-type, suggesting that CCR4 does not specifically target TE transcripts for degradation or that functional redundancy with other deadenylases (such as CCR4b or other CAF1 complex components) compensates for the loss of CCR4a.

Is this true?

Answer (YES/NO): YES